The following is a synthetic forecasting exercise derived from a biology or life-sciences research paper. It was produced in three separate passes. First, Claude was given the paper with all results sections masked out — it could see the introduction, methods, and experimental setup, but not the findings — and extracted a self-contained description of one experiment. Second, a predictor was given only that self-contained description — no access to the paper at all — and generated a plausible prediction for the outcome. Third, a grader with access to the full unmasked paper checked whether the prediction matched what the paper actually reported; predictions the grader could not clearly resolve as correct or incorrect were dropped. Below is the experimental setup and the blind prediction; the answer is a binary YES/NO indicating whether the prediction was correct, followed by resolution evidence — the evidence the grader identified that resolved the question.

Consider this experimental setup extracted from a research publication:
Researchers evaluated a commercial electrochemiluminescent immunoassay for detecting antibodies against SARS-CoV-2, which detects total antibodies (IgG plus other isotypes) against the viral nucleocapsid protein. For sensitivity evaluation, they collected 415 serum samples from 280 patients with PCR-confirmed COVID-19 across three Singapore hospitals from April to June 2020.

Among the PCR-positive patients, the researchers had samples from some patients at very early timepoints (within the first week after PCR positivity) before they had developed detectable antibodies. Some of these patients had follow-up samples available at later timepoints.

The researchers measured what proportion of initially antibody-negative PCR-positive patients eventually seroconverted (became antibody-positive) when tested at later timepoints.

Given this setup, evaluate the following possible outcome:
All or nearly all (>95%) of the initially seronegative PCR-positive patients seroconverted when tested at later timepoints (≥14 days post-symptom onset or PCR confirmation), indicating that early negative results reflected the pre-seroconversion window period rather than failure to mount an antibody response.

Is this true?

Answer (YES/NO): YES